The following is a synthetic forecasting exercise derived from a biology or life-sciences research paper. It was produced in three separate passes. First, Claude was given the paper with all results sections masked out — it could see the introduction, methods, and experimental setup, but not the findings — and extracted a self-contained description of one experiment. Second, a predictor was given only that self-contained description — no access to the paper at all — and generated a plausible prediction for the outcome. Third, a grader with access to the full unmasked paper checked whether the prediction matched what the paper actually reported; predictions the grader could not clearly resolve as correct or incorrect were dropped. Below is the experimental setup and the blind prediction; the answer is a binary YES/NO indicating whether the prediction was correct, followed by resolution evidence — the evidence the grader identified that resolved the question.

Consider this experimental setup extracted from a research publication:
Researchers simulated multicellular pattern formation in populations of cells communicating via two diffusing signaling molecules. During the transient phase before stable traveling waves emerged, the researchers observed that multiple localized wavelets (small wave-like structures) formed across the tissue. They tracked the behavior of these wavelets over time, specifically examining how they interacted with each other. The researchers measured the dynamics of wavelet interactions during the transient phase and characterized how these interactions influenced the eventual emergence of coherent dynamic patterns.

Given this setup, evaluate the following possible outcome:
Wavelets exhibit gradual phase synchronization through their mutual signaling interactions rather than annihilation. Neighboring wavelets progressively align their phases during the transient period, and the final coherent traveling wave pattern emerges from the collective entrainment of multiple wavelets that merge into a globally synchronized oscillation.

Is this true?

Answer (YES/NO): NO